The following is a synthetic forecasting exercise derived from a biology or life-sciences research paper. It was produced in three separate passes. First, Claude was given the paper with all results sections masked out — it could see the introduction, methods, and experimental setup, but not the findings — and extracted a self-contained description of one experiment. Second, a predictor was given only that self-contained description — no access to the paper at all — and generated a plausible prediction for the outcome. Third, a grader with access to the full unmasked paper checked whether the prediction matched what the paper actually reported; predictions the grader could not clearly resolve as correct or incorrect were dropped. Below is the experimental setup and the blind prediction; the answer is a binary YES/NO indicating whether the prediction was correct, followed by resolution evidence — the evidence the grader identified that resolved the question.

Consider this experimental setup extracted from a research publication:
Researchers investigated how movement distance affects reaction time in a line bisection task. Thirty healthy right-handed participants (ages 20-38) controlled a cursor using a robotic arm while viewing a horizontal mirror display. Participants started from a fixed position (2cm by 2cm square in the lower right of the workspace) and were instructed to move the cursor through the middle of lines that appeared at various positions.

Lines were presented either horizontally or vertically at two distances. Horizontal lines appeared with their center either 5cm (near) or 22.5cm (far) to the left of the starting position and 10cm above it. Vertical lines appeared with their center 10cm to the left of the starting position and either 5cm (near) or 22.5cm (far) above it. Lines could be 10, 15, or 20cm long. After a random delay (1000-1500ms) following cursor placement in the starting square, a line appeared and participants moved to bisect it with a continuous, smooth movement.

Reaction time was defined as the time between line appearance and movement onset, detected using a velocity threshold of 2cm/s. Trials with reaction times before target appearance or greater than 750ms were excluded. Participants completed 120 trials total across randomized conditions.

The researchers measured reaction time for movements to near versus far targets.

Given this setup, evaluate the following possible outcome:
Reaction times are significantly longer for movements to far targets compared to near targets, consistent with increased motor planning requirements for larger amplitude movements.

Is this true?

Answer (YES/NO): NO